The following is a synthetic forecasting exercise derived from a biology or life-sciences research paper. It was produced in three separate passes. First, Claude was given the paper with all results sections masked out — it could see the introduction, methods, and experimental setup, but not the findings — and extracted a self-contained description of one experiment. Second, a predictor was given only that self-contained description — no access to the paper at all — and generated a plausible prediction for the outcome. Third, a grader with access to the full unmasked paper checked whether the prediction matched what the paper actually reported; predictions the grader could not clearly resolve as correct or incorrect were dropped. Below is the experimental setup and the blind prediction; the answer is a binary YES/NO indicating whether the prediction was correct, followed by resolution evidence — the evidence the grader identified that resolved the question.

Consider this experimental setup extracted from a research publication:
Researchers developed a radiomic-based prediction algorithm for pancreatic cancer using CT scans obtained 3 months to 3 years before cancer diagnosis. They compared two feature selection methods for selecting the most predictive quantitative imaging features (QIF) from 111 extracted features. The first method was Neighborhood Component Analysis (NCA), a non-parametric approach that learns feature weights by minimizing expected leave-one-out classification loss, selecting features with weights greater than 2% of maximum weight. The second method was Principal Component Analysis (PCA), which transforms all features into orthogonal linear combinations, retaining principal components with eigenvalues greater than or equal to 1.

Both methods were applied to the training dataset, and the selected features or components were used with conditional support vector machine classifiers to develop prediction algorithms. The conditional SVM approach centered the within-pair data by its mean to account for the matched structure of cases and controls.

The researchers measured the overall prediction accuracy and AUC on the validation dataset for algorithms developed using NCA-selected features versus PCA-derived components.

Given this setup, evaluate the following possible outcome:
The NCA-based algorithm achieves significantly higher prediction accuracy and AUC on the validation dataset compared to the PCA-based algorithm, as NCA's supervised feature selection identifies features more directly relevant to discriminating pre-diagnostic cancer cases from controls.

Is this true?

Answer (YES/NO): NO